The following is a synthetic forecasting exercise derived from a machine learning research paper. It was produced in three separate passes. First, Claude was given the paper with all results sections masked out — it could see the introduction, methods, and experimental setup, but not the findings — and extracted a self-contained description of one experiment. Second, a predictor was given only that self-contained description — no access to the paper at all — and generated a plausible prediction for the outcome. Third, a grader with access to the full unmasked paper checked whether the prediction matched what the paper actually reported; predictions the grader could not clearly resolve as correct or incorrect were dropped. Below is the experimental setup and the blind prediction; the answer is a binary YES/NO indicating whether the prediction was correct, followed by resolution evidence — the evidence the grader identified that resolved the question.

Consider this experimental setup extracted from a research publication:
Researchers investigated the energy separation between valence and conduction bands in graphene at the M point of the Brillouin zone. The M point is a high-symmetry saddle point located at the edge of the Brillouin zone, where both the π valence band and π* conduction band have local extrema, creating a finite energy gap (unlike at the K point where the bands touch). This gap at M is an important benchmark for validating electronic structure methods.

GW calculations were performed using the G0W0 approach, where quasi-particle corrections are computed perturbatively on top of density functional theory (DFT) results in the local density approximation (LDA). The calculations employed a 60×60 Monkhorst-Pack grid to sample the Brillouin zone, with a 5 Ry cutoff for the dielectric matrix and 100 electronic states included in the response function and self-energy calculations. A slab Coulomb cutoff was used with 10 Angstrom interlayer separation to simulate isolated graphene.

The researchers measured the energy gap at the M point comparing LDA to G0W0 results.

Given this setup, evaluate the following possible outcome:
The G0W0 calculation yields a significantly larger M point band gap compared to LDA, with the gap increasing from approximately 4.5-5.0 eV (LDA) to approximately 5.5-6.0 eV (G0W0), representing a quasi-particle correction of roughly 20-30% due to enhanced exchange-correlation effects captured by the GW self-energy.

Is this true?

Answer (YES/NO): NO